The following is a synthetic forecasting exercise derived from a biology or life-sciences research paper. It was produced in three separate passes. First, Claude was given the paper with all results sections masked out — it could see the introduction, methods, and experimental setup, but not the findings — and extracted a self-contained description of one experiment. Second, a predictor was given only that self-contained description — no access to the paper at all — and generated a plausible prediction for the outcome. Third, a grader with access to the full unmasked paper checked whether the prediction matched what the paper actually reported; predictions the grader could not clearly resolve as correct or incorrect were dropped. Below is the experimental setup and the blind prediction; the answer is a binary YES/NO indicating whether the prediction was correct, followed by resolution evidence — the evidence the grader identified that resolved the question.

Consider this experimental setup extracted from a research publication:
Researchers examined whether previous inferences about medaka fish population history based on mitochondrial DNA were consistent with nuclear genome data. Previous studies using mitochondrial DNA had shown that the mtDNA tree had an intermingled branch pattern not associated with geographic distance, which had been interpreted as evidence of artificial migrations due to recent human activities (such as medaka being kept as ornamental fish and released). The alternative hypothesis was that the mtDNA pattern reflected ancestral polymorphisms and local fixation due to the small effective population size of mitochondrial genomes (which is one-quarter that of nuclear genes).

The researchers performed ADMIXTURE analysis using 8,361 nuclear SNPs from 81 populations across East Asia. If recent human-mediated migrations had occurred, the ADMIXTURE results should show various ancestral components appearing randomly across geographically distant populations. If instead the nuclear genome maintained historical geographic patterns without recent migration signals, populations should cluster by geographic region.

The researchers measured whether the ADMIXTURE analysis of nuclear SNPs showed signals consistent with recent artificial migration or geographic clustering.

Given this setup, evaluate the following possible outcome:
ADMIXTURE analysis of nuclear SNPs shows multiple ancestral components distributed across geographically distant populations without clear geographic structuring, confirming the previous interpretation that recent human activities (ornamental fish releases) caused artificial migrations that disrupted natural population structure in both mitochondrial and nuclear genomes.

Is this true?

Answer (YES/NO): NO